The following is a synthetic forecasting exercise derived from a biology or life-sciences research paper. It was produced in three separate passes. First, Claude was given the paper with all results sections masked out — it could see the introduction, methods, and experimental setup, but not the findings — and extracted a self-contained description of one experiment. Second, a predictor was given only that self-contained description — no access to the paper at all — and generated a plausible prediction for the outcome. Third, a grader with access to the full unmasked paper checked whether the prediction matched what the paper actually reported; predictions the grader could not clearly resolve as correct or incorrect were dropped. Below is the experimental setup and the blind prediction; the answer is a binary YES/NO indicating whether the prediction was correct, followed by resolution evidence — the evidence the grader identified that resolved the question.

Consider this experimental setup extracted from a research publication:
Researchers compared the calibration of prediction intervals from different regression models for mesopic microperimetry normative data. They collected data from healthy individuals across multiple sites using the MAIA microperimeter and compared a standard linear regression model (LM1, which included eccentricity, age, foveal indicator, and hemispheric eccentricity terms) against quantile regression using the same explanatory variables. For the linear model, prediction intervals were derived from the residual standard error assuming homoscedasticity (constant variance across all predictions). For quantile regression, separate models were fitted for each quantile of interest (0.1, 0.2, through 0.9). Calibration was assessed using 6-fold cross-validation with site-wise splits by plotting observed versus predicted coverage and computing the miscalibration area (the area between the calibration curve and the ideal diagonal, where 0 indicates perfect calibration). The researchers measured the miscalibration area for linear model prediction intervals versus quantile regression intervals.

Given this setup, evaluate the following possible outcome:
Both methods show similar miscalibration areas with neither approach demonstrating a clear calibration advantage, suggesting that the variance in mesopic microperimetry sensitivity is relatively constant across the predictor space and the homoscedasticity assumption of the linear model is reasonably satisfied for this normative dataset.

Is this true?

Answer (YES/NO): YES